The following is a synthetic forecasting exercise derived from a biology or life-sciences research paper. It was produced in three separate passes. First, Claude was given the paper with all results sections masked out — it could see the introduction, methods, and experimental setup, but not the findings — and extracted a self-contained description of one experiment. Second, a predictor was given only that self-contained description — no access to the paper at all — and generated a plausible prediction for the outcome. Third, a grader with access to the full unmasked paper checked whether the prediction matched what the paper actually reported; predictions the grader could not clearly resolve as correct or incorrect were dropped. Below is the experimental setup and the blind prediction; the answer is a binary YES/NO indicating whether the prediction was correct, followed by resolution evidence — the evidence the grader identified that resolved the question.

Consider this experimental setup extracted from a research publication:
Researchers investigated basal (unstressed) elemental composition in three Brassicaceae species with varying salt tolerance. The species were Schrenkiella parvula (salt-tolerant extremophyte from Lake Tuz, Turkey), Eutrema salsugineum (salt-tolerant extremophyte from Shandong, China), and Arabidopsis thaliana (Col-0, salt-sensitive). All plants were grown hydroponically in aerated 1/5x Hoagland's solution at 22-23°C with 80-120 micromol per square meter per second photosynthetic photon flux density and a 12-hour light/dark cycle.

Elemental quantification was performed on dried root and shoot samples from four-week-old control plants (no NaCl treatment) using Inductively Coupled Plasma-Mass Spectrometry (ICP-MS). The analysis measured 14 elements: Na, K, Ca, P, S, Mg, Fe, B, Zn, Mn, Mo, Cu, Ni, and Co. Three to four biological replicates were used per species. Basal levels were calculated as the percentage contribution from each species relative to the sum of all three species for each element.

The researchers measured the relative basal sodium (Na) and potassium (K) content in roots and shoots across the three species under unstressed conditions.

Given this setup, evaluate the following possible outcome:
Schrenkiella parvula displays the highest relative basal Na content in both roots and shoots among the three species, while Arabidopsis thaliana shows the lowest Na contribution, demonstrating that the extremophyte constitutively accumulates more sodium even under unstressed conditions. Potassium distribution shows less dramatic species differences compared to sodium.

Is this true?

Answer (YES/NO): NO